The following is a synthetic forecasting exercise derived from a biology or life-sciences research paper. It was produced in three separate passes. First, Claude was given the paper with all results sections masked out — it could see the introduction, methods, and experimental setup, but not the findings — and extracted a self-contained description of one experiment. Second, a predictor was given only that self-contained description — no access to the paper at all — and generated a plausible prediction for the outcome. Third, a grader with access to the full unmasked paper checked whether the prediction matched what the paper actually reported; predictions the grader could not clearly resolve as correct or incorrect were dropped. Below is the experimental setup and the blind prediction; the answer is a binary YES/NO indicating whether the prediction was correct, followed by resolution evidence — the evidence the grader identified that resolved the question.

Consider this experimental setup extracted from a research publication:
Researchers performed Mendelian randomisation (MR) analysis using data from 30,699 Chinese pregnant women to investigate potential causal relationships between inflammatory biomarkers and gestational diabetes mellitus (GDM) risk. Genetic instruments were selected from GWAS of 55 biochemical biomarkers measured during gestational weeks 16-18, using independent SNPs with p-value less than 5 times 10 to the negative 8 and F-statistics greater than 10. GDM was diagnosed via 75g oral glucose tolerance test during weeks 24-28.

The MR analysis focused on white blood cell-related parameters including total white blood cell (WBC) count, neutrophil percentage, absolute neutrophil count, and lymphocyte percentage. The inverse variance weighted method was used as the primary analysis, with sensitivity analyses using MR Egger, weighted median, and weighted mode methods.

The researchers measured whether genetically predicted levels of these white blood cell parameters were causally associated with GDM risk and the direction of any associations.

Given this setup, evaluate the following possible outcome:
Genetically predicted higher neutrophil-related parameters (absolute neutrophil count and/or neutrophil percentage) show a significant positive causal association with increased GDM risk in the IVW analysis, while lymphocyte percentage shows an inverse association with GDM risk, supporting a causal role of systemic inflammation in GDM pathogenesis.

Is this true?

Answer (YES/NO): NO